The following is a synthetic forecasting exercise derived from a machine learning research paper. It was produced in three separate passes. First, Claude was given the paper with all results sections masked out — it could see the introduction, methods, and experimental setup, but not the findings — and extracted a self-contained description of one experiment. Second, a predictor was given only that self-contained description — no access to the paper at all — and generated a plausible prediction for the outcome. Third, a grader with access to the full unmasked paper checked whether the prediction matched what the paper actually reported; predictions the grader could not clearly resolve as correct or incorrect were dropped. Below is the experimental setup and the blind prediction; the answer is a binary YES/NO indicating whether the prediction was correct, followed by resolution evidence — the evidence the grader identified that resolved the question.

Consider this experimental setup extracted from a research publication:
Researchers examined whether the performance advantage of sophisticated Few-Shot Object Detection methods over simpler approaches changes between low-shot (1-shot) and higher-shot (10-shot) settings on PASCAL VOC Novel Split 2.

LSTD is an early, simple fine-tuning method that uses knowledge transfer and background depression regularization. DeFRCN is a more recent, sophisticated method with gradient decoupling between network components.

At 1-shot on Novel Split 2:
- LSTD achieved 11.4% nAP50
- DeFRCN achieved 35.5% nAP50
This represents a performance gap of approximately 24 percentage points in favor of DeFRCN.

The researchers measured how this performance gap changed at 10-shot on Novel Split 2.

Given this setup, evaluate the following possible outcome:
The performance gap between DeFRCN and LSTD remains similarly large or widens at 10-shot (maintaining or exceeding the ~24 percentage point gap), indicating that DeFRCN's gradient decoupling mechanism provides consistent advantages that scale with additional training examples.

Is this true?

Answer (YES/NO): NO